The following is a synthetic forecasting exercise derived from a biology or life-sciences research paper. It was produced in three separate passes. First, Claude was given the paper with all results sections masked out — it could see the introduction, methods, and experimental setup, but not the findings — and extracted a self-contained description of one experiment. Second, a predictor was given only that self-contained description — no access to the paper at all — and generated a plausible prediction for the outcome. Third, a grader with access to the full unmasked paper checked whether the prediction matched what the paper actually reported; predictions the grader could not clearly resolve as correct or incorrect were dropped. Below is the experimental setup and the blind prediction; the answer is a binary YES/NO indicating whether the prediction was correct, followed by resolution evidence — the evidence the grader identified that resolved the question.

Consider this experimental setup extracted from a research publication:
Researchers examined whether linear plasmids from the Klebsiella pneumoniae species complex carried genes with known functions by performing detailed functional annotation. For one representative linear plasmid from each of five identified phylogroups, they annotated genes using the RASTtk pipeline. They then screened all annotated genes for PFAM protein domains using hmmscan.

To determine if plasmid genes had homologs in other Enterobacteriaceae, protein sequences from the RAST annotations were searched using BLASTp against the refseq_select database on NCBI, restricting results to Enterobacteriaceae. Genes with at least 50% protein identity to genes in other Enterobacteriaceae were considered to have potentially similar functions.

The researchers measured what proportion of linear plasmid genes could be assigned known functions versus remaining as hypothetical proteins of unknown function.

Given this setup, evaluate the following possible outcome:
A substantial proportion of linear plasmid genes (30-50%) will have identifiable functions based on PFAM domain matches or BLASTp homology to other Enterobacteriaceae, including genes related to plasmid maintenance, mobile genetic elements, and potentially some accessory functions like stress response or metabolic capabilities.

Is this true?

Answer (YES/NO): NO